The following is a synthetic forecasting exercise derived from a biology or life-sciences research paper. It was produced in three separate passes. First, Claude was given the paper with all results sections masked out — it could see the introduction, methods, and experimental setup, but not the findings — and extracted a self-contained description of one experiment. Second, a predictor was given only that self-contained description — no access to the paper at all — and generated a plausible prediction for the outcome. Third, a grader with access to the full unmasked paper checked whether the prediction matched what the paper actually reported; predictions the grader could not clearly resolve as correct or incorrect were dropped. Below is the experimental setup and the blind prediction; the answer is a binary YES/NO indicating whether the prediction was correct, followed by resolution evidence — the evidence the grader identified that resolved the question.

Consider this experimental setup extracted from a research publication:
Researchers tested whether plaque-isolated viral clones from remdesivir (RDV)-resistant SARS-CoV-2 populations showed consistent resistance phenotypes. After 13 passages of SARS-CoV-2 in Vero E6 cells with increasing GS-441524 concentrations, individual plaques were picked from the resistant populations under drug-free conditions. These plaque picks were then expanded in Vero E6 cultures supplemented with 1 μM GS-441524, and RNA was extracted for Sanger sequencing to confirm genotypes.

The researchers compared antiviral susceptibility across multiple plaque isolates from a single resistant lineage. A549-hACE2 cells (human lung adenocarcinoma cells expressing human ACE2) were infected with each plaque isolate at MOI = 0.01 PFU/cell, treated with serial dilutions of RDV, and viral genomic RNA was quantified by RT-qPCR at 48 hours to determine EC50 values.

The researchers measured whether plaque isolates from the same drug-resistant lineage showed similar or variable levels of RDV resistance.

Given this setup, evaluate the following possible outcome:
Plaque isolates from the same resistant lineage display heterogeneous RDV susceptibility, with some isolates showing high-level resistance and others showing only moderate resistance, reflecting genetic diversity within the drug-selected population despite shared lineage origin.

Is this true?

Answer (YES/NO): YES